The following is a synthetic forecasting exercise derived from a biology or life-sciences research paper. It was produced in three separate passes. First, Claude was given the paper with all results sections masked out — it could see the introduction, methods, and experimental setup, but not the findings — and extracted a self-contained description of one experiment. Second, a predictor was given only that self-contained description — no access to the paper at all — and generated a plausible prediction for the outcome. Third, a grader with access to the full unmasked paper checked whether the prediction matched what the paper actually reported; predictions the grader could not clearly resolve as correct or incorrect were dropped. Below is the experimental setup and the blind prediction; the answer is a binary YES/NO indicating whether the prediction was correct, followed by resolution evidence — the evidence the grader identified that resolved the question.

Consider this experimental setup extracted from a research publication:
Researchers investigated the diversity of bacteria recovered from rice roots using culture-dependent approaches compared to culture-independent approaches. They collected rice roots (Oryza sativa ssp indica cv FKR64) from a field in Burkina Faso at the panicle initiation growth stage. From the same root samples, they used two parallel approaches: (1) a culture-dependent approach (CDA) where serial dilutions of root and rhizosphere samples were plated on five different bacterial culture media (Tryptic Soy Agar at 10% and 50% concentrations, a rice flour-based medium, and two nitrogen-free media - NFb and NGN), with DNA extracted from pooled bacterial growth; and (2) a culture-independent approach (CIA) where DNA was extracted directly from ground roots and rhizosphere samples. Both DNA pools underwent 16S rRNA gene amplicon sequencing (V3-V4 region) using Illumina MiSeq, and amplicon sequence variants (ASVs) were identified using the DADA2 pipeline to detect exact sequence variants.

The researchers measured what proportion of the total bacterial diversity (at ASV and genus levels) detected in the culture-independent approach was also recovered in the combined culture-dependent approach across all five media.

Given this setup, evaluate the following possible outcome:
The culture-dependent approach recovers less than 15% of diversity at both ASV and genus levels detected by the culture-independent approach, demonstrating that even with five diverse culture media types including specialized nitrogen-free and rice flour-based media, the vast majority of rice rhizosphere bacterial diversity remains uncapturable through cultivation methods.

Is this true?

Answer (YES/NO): NO